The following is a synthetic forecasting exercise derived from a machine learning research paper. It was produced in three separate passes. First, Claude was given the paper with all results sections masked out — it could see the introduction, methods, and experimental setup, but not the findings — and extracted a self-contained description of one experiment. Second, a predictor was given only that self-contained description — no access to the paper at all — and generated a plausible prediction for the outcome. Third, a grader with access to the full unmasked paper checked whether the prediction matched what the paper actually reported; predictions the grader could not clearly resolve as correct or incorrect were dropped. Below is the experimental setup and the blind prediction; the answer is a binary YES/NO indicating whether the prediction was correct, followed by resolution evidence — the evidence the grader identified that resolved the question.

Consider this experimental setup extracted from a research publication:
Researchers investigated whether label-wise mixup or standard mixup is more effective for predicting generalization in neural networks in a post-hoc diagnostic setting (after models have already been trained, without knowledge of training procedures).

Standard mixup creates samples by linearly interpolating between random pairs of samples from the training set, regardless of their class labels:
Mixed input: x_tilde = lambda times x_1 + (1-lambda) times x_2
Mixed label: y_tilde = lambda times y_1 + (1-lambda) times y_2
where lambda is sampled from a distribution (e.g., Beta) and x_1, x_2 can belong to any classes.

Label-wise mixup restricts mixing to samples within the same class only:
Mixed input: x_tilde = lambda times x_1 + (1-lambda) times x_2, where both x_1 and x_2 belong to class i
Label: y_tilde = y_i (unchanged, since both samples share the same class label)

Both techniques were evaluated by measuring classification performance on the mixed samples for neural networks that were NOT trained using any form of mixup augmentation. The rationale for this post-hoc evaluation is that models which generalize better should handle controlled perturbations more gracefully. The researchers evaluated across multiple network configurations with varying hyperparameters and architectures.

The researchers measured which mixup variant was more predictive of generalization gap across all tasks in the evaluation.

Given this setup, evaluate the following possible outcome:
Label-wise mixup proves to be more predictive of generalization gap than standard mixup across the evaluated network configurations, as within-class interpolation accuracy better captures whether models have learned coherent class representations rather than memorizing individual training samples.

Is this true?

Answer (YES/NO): YES